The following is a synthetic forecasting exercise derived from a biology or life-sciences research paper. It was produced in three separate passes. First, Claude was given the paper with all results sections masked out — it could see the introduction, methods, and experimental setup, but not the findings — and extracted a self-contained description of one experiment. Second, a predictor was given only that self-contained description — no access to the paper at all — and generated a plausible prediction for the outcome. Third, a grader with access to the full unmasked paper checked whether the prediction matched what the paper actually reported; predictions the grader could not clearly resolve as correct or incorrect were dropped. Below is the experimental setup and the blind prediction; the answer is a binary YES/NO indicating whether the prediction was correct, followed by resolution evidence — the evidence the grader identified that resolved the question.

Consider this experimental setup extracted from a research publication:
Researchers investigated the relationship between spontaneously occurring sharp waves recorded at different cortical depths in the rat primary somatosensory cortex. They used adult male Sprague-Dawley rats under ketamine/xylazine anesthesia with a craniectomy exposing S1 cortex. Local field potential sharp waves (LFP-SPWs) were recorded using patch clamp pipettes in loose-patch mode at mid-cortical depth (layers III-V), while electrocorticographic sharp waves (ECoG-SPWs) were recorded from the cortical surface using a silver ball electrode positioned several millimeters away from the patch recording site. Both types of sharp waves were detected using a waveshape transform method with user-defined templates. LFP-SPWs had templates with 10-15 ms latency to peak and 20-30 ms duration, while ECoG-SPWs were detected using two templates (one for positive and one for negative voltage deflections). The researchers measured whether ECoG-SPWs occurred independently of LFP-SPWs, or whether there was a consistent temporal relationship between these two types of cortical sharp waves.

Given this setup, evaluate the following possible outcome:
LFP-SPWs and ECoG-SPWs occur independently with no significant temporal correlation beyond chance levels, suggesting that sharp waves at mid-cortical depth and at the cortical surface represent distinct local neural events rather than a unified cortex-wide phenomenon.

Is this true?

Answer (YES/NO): NO